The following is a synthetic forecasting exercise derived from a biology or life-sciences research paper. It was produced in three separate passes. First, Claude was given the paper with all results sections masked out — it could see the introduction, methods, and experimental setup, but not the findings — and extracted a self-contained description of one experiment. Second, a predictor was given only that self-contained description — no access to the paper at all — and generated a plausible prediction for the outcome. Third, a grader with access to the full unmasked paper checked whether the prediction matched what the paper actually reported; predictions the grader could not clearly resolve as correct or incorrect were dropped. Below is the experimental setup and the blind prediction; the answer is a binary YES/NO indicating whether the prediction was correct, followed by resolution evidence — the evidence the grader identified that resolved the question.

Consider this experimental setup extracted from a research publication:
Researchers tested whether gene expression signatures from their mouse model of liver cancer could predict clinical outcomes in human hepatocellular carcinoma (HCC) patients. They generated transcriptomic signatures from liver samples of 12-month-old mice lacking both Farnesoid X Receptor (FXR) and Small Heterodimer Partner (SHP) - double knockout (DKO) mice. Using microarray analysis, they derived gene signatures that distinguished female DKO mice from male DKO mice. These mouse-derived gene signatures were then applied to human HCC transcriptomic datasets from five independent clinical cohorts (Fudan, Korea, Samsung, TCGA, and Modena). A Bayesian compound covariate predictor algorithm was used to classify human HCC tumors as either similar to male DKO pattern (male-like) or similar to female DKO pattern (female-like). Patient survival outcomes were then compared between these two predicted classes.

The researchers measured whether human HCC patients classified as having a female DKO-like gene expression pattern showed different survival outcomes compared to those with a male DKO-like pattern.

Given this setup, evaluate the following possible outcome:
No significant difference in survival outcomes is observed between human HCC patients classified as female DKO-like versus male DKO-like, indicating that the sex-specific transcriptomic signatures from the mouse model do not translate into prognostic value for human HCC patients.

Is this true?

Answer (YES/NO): NO